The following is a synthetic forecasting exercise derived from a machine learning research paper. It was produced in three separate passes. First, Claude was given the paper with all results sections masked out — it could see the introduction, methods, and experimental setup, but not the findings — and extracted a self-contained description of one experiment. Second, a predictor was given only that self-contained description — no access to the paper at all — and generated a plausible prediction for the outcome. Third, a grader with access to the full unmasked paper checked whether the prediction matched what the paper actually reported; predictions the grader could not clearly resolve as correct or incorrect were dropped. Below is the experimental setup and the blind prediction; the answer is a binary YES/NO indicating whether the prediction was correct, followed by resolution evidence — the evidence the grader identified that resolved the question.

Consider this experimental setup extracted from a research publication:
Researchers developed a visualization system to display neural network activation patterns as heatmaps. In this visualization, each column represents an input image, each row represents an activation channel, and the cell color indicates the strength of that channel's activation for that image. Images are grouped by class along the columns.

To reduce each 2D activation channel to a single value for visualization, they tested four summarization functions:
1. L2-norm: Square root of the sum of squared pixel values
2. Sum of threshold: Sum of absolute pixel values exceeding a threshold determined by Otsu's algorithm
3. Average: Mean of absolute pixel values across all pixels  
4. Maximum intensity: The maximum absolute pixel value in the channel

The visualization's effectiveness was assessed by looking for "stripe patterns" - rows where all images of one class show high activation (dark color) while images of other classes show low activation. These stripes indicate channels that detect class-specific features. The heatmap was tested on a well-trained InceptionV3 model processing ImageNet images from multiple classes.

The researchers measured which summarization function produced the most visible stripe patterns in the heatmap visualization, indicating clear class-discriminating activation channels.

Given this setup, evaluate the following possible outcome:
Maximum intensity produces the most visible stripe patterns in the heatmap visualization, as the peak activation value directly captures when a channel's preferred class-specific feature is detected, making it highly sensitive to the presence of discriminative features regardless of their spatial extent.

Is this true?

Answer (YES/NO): NO